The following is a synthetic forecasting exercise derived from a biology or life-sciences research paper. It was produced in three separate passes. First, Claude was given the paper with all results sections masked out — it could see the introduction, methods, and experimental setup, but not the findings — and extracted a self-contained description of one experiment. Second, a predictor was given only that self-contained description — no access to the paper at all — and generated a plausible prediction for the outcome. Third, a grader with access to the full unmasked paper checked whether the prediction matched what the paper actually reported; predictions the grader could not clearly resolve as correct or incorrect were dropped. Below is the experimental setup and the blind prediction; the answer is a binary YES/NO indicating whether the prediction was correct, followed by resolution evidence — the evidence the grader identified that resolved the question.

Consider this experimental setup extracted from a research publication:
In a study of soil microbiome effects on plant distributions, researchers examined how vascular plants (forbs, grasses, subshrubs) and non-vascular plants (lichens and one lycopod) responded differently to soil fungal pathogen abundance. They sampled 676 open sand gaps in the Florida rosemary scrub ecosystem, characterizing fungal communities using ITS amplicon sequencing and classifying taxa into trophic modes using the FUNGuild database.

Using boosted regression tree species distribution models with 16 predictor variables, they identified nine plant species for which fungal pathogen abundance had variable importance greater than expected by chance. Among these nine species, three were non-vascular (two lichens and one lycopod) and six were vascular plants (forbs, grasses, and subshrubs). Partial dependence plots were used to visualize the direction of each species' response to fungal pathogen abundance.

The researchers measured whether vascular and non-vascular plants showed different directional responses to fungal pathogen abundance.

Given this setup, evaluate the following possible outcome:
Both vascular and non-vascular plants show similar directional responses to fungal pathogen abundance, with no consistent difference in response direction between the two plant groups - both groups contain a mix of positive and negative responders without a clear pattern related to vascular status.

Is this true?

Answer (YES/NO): NO